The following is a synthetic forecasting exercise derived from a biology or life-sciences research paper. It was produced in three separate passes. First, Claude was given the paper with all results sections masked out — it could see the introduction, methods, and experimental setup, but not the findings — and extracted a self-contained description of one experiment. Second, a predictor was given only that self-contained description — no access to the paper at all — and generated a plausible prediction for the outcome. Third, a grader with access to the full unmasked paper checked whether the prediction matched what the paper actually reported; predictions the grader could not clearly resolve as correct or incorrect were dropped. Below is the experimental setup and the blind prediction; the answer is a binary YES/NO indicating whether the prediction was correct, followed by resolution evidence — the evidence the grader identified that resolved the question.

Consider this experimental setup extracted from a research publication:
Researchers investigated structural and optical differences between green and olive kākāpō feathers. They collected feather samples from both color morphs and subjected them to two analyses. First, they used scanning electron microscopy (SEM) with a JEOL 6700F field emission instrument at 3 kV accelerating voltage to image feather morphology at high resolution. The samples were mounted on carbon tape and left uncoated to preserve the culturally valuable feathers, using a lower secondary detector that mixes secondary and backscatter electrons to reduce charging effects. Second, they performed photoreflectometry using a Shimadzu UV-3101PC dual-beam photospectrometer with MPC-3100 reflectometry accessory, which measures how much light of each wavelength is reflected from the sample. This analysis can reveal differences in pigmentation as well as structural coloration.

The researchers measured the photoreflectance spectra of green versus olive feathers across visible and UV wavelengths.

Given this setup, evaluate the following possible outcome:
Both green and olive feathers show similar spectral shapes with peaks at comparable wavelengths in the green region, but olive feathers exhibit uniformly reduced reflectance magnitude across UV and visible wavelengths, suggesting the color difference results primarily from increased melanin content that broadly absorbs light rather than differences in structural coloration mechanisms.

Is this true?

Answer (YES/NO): NO